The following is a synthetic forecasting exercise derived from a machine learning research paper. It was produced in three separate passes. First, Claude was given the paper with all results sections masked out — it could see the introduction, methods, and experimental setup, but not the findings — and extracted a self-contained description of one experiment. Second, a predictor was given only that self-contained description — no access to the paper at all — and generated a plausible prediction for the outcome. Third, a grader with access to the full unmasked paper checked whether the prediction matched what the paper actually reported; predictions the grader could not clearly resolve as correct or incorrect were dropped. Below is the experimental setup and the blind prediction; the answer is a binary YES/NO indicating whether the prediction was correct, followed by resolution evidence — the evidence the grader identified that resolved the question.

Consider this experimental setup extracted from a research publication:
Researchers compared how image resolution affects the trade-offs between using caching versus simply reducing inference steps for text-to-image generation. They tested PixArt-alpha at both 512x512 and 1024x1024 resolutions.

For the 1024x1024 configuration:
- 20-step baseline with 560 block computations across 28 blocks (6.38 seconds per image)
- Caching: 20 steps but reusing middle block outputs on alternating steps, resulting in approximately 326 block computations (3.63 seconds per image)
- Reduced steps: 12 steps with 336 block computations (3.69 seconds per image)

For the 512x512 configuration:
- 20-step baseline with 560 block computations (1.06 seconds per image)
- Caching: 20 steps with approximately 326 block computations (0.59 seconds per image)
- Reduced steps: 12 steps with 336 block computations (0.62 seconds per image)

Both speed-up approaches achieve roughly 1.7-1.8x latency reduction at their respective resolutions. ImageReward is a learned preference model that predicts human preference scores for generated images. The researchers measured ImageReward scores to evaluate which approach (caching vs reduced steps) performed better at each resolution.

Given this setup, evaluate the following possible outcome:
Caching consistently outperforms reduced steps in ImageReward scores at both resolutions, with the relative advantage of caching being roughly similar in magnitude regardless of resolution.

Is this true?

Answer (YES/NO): NO